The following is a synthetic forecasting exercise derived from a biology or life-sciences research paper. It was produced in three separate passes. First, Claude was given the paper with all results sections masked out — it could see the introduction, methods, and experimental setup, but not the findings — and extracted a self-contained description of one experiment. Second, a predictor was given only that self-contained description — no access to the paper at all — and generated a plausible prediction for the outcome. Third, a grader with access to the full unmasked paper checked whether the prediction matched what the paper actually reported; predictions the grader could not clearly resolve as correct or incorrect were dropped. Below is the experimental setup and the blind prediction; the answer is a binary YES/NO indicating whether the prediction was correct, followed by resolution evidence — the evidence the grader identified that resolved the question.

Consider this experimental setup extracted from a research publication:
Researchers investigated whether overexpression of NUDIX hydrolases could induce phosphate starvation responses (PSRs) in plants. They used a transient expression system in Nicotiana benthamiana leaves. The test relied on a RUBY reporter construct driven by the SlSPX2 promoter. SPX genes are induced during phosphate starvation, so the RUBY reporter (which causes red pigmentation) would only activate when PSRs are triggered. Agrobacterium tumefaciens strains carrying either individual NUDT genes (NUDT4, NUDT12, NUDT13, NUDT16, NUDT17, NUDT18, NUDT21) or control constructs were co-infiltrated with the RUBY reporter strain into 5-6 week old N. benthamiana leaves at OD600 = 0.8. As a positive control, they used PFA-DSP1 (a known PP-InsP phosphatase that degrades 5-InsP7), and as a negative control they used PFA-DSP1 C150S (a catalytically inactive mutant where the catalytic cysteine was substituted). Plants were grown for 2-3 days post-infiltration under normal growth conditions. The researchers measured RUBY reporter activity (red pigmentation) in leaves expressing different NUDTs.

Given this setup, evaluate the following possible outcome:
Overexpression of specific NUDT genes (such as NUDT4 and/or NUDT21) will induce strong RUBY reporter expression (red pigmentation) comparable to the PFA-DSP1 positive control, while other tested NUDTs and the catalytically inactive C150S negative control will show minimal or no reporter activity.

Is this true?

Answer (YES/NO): NO